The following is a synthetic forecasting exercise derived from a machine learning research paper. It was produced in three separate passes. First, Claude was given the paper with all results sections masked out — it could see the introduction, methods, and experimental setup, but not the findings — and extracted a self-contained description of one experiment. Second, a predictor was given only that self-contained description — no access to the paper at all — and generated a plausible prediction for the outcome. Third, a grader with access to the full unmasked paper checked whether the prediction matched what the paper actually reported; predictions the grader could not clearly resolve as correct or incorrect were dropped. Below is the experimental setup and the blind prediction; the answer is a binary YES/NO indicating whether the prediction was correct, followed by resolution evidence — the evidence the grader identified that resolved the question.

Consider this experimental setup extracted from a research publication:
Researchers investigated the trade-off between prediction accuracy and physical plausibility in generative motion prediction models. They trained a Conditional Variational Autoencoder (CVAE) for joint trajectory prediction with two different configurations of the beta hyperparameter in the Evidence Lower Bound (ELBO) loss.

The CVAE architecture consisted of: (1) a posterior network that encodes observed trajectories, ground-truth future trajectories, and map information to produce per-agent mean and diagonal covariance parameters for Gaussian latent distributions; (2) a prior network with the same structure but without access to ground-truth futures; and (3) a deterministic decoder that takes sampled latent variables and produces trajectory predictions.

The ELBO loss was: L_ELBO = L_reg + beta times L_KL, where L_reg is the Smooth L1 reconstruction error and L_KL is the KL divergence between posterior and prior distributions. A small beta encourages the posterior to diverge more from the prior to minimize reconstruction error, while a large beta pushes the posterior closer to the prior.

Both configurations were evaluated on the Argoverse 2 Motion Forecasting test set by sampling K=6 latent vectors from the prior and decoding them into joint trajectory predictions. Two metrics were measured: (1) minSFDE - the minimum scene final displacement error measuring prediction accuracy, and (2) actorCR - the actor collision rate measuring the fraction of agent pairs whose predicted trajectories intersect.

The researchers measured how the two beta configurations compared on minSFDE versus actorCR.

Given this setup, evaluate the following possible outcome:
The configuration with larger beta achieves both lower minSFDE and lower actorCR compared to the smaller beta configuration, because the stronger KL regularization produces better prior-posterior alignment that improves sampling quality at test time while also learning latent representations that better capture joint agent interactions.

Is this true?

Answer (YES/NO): NO